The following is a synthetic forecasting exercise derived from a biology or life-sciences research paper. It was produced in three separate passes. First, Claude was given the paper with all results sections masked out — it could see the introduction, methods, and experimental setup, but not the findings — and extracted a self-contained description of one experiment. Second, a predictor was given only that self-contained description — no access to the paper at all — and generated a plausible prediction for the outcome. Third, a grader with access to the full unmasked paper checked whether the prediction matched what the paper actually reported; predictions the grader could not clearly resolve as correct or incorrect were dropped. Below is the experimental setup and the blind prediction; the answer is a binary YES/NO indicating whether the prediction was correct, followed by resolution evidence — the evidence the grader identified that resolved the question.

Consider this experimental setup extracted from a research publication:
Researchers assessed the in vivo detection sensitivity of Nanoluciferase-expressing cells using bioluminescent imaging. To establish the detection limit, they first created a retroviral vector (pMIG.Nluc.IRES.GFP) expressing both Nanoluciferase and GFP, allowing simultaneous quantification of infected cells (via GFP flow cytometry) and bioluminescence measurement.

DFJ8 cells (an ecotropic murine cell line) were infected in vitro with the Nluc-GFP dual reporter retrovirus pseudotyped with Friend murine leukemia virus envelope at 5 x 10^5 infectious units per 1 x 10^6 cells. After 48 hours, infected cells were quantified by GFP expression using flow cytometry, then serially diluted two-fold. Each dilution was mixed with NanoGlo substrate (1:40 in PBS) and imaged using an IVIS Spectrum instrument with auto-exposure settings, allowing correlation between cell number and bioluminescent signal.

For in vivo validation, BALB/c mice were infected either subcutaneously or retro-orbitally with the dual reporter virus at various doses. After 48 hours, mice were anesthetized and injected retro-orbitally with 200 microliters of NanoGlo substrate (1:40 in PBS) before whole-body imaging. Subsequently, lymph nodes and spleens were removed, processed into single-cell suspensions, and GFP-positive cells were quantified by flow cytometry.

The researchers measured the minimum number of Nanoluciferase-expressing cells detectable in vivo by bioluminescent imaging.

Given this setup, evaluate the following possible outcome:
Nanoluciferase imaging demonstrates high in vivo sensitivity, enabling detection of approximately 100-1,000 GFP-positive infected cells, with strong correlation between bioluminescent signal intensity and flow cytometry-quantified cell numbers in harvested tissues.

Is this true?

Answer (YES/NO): YES